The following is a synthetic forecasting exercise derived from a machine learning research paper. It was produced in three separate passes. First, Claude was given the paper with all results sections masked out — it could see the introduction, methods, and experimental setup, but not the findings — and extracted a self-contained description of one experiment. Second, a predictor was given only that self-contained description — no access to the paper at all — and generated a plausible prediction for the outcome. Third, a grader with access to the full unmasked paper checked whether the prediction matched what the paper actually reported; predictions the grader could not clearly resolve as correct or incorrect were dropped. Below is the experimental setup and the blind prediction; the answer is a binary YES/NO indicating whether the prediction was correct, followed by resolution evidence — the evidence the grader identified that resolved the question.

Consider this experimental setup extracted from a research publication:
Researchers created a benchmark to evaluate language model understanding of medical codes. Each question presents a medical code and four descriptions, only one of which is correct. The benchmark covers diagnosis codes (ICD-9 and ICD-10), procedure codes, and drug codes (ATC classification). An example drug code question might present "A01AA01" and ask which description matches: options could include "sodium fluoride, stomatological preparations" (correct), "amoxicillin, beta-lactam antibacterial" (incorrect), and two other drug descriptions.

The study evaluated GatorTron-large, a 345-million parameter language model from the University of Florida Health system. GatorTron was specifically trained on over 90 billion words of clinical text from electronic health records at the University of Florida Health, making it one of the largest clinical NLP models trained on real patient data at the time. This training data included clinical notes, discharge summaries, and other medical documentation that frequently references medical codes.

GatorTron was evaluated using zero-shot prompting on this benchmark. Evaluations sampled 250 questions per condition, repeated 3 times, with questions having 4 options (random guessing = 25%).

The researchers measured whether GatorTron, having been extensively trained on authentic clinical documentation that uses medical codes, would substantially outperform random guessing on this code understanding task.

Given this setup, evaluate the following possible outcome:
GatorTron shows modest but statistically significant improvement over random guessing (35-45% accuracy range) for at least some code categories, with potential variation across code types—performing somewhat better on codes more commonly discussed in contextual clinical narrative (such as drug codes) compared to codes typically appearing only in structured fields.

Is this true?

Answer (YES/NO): NO